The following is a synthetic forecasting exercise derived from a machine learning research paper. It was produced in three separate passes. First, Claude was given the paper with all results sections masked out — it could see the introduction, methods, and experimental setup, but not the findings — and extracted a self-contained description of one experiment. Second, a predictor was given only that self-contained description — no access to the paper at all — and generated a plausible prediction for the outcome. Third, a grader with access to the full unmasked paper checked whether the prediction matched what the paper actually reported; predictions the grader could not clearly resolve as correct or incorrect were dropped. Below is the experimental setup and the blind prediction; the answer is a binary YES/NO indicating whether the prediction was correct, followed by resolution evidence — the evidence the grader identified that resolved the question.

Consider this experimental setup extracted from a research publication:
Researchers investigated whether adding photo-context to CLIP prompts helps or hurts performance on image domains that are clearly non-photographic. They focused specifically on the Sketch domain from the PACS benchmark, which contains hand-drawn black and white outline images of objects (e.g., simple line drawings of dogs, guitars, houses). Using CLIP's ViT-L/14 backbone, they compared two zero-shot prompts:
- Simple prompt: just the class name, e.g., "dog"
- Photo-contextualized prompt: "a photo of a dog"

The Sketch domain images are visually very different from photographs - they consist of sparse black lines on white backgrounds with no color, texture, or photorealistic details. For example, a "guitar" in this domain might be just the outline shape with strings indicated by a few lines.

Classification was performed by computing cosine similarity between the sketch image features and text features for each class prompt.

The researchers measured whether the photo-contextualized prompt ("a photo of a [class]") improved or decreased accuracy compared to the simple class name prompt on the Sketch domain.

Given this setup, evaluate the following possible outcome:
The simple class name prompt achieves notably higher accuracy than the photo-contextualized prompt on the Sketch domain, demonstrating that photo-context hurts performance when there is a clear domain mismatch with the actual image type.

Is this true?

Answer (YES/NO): NO